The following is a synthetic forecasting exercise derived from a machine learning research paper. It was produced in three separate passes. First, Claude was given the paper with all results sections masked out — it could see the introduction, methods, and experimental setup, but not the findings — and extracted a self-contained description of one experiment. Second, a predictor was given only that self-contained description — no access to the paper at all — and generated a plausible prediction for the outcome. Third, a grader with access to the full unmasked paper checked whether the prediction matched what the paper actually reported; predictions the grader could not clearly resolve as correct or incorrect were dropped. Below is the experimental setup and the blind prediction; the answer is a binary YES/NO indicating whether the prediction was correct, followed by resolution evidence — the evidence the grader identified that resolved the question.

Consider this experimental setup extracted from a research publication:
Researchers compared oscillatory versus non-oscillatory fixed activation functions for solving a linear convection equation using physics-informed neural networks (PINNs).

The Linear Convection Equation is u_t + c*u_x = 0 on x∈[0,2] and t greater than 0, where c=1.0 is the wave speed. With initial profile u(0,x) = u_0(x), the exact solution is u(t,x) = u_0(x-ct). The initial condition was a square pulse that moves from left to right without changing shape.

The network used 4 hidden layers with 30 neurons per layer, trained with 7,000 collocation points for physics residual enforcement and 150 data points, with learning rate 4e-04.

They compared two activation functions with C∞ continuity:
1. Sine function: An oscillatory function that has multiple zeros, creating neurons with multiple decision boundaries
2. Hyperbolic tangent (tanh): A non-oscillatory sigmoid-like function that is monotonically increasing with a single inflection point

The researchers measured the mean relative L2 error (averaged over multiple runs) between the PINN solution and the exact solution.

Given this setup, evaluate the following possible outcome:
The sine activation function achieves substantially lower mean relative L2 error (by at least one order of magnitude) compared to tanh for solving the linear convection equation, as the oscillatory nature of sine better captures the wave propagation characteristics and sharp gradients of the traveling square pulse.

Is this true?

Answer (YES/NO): NO